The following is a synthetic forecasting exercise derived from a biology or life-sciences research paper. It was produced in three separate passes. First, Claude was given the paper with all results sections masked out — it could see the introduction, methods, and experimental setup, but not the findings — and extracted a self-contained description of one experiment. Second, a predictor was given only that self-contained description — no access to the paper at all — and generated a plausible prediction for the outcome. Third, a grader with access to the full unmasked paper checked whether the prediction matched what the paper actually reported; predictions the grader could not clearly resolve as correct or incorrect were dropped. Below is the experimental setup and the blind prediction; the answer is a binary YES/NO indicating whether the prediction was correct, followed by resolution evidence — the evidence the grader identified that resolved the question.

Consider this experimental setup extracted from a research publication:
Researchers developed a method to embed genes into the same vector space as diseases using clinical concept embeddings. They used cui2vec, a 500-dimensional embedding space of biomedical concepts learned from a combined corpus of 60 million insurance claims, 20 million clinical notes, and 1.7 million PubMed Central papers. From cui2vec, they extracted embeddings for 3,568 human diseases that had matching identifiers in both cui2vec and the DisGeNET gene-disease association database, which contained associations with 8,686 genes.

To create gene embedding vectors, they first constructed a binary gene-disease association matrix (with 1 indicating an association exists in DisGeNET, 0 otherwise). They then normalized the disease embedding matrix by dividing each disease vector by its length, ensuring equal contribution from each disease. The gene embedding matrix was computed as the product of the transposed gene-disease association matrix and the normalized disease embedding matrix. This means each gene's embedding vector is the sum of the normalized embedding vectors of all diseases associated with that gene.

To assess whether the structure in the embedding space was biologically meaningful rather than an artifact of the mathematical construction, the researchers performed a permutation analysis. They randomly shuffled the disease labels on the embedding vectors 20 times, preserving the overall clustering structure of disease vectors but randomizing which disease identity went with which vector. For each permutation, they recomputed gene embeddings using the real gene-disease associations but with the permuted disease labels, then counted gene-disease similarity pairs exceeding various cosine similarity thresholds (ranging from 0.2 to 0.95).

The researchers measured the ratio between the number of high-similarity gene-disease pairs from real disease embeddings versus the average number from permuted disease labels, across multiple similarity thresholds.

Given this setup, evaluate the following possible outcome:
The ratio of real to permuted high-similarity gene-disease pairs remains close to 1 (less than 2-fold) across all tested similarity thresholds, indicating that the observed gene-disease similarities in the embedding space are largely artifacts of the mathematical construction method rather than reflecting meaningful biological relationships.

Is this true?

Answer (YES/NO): NO